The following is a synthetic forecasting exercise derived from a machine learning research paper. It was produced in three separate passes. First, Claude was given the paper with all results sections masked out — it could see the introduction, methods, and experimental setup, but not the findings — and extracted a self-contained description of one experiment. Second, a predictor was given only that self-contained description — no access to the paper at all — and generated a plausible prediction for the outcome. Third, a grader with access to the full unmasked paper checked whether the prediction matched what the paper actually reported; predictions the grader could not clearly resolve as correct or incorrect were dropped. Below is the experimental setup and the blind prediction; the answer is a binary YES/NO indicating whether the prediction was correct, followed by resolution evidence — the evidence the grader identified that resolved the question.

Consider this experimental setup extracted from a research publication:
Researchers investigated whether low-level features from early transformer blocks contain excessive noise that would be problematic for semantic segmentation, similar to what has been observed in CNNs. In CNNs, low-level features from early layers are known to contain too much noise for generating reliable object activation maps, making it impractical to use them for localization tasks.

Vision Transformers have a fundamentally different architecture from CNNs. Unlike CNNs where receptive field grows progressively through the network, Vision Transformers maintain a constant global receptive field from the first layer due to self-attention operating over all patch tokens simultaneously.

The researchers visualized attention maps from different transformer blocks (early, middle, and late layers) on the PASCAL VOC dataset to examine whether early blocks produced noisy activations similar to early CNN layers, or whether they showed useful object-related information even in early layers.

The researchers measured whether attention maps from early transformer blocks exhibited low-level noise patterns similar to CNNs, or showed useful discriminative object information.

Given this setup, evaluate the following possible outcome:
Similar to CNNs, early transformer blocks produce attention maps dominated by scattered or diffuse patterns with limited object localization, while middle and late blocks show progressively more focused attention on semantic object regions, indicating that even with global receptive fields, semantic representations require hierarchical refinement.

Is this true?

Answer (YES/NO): NO